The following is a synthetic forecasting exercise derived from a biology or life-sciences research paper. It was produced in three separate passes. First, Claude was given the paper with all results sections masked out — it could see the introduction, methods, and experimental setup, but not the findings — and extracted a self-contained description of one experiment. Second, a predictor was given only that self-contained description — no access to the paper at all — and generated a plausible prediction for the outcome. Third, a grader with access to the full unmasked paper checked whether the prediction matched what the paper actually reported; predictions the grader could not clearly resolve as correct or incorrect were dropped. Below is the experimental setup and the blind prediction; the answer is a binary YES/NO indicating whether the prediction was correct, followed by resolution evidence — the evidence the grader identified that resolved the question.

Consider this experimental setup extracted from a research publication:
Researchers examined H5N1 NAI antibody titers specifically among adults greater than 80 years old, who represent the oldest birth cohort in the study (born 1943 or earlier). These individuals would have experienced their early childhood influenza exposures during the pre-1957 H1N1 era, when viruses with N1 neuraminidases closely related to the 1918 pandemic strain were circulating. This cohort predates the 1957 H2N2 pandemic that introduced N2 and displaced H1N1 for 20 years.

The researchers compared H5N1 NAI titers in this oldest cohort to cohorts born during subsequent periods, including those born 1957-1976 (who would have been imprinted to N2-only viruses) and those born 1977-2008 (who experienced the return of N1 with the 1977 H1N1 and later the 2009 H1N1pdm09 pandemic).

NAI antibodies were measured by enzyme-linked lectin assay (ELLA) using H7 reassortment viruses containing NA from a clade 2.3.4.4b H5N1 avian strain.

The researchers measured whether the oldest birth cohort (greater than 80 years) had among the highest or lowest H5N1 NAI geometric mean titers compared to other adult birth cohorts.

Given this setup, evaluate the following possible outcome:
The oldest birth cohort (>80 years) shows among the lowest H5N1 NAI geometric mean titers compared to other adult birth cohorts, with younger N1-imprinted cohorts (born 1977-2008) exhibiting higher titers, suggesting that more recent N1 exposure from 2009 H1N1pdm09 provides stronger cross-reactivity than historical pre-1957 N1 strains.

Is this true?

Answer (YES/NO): NO